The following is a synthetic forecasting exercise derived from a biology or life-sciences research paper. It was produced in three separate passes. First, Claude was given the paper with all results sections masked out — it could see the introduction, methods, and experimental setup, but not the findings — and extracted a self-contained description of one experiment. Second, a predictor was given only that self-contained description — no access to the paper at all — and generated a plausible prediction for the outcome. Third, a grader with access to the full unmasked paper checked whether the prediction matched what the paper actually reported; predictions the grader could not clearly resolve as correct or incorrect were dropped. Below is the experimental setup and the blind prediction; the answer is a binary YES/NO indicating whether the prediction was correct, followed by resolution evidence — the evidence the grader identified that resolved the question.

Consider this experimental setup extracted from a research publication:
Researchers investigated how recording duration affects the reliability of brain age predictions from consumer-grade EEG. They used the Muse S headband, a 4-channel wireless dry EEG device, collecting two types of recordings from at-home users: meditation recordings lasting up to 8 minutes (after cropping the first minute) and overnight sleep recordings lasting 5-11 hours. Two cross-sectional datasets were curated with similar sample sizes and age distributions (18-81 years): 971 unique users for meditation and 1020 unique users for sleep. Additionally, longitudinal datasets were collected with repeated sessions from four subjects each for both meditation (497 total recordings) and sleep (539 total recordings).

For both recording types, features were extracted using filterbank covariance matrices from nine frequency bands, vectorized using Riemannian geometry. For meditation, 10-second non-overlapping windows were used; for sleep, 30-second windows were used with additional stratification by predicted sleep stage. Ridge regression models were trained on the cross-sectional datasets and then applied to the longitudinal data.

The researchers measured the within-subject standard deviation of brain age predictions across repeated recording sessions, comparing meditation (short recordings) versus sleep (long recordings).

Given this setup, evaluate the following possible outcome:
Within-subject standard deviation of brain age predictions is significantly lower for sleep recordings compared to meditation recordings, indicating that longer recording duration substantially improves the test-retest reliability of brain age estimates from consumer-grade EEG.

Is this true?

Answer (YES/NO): NO